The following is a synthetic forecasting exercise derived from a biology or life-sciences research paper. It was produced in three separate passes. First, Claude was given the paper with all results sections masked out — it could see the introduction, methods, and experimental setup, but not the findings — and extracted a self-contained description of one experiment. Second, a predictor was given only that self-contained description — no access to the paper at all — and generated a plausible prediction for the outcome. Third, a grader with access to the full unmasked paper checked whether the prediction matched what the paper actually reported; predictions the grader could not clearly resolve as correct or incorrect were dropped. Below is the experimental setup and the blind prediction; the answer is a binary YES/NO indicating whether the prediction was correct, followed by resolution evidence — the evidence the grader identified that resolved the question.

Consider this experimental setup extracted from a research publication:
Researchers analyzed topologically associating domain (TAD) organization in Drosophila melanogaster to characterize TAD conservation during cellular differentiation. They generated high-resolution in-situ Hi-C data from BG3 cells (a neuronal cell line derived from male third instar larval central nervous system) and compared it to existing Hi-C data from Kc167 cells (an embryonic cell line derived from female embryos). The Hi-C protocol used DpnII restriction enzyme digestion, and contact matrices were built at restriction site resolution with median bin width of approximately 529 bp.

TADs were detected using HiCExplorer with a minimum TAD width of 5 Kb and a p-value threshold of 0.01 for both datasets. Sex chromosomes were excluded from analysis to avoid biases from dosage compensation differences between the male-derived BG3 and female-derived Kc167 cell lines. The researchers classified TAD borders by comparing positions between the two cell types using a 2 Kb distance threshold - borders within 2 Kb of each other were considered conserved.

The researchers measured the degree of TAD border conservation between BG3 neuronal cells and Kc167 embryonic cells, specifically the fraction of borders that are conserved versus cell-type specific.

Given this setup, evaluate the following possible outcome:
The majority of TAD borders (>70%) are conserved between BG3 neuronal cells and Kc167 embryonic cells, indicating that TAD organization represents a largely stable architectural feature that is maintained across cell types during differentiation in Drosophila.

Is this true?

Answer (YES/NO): NO